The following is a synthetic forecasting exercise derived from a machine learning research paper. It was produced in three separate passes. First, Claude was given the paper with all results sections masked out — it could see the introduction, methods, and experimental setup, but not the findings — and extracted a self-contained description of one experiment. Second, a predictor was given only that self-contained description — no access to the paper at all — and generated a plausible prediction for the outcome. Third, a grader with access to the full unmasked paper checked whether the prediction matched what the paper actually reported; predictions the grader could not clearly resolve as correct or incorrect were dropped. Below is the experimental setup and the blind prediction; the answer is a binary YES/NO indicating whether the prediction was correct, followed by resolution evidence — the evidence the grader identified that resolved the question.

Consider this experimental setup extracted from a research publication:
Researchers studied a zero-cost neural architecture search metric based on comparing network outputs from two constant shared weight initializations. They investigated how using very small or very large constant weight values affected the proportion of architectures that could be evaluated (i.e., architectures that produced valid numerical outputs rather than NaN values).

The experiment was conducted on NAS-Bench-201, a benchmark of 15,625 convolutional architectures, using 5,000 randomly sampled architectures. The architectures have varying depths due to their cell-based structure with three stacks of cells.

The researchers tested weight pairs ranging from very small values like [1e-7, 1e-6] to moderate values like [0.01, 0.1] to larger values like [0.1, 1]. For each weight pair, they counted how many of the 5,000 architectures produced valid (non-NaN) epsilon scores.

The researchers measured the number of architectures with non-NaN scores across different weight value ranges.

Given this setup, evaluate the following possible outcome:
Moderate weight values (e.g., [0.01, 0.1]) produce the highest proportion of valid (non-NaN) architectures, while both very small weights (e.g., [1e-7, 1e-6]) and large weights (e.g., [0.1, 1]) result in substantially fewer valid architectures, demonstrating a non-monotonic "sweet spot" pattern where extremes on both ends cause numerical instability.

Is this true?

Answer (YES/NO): NO